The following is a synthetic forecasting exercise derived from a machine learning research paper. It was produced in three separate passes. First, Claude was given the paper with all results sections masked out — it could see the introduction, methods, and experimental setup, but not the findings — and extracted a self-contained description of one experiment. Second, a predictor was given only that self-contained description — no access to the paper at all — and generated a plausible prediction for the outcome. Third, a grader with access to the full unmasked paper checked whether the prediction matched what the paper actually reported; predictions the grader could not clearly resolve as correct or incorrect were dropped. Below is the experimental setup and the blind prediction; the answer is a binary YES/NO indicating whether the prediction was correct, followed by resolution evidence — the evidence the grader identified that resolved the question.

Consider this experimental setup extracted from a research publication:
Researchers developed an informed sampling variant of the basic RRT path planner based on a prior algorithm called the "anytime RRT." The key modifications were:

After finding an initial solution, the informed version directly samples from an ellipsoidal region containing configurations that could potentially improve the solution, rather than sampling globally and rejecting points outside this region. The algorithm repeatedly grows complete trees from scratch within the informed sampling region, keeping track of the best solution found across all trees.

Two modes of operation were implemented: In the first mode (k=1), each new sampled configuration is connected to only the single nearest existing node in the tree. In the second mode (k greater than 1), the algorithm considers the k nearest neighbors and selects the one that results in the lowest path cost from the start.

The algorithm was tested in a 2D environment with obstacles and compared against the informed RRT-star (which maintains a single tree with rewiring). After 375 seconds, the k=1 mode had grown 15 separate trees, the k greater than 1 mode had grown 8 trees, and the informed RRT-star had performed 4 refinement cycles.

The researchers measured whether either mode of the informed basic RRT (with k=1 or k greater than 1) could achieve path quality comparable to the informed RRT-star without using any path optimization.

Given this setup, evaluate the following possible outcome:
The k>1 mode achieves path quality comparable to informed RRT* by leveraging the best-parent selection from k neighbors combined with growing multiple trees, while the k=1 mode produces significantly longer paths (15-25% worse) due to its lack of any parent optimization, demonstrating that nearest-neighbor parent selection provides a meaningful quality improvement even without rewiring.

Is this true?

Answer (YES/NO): NO